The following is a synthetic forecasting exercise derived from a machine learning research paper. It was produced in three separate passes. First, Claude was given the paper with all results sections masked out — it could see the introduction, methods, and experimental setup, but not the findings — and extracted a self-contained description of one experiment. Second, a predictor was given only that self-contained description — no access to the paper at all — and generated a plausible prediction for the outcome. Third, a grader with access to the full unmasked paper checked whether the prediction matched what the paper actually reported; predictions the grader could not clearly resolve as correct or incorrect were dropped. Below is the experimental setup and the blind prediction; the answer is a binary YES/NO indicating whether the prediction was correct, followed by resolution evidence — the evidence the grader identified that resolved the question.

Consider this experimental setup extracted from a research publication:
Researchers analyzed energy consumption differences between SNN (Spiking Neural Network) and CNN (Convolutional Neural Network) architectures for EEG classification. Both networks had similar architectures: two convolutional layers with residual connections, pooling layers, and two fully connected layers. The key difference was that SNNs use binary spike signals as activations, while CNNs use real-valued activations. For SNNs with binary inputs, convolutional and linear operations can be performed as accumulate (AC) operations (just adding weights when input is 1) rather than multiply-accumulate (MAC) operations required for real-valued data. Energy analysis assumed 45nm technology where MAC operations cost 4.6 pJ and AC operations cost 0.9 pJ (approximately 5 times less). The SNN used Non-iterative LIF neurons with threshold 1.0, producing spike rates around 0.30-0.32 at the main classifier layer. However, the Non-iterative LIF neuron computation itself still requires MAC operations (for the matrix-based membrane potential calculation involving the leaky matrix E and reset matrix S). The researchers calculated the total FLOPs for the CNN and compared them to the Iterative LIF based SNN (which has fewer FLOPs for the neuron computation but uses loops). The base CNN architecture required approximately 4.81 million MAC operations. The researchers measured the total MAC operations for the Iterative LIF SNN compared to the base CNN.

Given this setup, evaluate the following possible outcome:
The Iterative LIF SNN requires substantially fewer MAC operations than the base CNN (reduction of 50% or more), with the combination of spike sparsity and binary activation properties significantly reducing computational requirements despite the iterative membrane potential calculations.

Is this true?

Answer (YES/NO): YES